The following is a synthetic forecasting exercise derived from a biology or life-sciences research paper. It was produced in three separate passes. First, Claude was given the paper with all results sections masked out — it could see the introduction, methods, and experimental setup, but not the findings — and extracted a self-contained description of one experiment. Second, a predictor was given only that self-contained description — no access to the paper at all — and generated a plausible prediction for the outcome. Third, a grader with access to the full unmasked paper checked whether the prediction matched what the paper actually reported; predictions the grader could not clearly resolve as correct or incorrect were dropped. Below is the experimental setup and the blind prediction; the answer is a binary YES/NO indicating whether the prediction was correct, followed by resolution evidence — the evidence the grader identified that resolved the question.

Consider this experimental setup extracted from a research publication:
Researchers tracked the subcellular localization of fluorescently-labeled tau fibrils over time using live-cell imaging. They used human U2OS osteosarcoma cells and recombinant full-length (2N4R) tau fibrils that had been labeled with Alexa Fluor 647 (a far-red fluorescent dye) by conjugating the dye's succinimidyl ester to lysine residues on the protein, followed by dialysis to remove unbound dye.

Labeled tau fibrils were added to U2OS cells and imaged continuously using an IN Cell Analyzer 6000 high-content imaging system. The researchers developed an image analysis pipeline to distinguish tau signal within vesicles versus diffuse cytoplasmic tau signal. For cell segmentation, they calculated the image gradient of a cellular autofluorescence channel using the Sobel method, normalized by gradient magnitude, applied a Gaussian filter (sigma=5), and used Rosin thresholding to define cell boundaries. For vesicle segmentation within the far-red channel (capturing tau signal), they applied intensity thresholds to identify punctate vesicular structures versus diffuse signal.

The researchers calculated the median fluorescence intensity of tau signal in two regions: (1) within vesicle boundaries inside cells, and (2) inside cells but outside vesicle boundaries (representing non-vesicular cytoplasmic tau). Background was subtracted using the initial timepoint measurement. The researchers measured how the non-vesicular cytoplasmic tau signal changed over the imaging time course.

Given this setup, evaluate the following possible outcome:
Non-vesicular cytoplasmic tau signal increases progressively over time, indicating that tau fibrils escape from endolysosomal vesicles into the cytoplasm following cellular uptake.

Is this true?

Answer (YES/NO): YES